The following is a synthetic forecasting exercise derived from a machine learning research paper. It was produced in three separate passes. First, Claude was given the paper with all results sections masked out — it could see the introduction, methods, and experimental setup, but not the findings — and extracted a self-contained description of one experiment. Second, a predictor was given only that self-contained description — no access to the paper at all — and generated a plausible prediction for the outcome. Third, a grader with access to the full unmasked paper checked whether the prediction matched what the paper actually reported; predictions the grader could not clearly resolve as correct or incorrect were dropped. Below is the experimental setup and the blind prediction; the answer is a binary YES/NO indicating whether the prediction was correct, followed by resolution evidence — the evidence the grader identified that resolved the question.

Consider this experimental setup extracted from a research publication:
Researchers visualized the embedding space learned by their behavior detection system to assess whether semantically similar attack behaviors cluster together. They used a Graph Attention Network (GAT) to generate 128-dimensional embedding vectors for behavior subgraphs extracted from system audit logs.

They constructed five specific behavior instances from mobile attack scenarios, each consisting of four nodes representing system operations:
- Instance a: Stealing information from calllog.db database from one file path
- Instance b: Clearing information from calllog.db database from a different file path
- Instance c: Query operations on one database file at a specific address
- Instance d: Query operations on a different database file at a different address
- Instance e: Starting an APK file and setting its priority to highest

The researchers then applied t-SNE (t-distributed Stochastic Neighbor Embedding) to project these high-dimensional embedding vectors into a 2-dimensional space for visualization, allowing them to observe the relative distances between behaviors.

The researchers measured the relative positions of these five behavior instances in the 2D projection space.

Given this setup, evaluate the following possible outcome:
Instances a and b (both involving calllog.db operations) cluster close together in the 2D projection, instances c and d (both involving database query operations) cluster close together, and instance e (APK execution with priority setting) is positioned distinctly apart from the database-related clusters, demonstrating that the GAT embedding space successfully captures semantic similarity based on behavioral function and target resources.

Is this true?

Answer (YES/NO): YES